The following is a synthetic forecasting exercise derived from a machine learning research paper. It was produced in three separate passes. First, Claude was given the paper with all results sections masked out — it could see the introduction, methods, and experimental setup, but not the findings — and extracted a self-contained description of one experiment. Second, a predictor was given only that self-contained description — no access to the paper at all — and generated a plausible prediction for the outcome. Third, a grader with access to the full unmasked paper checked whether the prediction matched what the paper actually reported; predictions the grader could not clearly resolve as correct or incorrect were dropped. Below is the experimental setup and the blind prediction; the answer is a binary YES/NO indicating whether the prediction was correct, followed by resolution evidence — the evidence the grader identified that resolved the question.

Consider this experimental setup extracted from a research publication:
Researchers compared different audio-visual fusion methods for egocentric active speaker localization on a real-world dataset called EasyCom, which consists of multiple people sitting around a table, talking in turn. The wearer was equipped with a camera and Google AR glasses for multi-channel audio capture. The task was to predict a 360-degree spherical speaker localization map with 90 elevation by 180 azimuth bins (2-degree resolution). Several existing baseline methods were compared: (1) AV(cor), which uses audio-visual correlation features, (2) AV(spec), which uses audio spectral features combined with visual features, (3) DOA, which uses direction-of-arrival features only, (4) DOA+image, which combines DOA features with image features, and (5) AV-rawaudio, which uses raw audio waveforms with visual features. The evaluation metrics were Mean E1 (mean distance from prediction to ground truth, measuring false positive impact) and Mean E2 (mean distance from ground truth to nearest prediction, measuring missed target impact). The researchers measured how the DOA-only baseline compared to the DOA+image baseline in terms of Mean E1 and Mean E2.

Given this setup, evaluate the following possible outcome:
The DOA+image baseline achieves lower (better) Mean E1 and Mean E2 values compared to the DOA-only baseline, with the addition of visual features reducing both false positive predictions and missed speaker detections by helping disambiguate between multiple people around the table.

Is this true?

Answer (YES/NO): YES